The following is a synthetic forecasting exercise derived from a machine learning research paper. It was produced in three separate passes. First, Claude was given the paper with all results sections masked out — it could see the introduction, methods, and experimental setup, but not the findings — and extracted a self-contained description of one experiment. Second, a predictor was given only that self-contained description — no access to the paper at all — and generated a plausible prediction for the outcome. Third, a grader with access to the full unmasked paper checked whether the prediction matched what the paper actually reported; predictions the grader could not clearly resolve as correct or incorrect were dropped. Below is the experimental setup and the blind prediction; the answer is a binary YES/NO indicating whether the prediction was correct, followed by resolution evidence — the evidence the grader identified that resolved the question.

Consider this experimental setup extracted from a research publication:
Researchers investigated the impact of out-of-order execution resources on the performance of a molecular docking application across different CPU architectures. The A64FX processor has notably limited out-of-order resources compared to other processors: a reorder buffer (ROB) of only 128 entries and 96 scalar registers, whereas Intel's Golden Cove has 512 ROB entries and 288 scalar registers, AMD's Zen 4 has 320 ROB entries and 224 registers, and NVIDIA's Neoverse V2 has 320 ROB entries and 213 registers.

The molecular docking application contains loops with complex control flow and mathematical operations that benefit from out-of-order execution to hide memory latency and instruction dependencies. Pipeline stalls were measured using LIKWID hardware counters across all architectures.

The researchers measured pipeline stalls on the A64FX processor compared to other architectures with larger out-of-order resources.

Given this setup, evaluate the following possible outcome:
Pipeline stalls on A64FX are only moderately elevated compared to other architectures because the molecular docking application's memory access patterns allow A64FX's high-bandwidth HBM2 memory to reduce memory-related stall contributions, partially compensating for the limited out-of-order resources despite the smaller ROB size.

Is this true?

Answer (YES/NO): NO